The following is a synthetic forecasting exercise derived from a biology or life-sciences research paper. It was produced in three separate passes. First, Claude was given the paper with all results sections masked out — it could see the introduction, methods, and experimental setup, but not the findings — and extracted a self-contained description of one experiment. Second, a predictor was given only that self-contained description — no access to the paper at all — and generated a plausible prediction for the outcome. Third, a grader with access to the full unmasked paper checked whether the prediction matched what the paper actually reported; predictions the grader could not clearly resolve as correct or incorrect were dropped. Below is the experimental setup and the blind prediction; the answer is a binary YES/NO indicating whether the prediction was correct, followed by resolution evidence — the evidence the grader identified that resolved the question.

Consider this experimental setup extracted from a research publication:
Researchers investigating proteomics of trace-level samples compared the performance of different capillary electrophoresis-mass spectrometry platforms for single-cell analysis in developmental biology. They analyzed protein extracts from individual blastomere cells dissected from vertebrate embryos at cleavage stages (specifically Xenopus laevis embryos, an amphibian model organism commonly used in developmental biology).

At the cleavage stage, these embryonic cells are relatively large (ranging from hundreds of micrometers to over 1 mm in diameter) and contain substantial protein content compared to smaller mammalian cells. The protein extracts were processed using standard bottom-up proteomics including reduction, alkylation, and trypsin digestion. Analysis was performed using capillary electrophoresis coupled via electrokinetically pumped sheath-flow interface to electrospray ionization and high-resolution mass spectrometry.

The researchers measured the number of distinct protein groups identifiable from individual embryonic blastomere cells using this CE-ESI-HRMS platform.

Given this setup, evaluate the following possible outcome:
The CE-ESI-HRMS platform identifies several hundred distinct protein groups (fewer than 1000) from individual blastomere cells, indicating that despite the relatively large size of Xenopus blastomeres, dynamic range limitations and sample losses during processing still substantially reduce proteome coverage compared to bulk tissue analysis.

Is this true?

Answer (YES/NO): NO